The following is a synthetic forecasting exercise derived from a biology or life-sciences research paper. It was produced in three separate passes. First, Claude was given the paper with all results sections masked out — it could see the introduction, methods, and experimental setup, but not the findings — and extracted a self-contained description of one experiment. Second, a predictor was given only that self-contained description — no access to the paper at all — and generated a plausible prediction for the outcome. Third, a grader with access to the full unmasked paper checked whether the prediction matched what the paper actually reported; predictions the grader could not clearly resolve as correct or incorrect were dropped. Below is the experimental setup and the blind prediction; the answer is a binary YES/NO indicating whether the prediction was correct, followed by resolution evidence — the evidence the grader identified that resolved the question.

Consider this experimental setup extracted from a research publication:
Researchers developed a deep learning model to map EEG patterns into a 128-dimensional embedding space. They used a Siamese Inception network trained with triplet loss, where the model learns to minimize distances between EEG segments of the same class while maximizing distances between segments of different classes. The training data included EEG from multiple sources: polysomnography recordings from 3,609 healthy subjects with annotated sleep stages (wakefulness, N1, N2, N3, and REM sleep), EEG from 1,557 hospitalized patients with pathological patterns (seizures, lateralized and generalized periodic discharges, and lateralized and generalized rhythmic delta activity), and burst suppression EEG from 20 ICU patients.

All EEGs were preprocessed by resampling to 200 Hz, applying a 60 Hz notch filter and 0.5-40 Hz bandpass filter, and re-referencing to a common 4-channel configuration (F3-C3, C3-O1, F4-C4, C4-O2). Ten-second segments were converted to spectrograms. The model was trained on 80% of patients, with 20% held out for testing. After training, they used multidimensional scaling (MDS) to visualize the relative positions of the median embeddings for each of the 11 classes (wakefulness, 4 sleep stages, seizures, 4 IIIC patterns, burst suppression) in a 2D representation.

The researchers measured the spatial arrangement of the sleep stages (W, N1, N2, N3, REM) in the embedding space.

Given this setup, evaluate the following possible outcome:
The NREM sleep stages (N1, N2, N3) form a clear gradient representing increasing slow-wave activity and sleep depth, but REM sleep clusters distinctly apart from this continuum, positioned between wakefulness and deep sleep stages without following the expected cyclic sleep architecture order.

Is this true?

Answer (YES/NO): NO